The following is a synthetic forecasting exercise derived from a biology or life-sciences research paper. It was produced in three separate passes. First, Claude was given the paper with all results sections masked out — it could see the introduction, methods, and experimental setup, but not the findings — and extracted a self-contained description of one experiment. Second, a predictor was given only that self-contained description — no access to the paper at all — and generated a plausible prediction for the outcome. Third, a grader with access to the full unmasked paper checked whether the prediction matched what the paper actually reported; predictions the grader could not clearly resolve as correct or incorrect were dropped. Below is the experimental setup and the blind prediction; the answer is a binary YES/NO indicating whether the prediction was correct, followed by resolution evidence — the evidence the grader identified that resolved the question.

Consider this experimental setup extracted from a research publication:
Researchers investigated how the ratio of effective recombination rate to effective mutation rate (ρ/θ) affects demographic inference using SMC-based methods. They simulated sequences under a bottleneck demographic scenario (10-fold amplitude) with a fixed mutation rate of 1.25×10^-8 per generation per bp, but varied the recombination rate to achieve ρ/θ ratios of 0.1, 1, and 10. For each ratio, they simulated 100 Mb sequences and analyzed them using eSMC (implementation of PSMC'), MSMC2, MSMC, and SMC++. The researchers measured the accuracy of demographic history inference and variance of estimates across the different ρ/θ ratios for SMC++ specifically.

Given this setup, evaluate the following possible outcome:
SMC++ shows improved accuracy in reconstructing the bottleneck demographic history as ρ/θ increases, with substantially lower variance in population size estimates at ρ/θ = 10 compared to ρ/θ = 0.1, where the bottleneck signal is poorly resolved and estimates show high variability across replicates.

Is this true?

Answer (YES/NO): NO